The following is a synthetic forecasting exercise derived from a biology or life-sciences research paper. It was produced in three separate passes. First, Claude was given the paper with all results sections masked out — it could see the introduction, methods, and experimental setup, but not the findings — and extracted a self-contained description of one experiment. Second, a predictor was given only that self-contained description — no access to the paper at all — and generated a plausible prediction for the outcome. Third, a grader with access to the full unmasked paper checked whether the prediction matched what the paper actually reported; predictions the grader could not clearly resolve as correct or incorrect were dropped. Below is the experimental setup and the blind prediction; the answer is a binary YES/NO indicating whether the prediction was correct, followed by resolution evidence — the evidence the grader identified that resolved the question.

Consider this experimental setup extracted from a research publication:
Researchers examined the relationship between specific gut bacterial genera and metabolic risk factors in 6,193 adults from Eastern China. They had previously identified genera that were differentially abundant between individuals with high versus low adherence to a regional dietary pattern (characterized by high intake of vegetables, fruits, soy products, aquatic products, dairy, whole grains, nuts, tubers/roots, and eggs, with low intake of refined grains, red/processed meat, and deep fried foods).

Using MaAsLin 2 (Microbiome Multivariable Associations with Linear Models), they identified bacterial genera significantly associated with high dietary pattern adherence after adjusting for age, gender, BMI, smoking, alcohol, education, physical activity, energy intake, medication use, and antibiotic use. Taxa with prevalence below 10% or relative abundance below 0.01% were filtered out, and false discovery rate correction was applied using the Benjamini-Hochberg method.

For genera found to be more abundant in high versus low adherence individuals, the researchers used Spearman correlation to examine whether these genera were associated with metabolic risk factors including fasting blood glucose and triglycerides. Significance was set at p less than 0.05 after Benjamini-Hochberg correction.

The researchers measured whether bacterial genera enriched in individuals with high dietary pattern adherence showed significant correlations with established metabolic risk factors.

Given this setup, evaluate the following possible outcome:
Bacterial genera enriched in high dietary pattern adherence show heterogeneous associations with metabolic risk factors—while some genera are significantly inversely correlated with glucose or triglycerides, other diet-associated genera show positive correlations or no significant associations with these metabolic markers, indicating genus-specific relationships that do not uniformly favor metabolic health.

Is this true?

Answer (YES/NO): NO